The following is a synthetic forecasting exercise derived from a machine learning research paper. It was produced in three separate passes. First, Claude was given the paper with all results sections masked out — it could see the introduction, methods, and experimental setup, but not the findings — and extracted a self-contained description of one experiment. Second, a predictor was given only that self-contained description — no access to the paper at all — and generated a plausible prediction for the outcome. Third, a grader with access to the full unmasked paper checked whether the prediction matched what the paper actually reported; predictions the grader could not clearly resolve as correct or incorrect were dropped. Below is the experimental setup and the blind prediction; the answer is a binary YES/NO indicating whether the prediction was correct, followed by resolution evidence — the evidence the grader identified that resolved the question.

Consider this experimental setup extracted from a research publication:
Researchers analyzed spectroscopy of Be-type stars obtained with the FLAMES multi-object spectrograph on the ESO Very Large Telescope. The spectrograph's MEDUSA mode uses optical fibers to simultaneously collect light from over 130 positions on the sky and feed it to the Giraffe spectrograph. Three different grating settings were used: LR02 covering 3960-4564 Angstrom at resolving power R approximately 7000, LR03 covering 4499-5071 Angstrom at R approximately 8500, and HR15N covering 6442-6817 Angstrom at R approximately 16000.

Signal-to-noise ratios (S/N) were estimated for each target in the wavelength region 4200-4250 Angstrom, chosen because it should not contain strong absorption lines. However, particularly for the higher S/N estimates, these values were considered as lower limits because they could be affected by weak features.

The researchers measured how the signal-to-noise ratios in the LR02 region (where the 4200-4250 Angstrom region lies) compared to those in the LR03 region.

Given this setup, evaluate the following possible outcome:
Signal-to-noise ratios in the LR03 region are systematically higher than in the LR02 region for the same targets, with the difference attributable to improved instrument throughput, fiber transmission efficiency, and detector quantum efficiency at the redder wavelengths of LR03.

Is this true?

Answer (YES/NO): NO